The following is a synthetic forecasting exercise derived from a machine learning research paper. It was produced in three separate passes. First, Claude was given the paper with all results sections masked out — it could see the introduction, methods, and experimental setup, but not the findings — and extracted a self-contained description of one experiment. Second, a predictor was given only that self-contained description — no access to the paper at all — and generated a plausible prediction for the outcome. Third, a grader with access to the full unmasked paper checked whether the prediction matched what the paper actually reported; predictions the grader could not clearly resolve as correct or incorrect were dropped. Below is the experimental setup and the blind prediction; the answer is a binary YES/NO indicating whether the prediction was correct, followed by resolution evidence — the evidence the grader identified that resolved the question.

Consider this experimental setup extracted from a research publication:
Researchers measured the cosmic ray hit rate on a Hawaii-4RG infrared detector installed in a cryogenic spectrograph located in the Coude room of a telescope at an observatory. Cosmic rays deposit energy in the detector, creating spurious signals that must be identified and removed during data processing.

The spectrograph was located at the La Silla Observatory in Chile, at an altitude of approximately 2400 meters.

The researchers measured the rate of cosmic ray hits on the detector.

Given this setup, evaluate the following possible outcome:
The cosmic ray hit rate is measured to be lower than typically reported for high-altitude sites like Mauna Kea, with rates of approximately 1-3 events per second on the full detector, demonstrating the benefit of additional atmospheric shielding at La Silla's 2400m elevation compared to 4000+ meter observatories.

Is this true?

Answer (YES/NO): NO